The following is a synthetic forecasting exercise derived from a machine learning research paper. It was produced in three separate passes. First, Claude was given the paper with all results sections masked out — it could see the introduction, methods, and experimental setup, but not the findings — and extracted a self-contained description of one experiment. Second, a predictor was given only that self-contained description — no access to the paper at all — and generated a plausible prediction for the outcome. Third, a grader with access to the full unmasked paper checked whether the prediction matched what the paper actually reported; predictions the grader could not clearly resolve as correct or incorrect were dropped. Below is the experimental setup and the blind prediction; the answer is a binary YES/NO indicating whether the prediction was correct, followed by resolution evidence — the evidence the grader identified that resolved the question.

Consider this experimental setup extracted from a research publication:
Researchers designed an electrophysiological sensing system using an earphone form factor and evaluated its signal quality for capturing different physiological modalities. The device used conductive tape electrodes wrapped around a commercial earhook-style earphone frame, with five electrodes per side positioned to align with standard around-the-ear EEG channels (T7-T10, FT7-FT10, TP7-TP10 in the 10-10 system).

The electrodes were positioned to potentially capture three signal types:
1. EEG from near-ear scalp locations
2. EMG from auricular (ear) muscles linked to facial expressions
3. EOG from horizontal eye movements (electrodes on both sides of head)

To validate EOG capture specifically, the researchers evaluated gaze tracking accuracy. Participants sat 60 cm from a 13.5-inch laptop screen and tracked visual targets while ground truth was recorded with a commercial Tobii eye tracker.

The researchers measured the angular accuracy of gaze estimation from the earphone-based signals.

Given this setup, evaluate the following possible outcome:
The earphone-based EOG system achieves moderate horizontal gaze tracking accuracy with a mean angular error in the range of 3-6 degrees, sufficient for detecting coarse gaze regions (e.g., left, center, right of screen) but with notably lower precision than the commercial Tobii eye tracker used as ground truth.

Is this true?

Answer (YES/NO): NO